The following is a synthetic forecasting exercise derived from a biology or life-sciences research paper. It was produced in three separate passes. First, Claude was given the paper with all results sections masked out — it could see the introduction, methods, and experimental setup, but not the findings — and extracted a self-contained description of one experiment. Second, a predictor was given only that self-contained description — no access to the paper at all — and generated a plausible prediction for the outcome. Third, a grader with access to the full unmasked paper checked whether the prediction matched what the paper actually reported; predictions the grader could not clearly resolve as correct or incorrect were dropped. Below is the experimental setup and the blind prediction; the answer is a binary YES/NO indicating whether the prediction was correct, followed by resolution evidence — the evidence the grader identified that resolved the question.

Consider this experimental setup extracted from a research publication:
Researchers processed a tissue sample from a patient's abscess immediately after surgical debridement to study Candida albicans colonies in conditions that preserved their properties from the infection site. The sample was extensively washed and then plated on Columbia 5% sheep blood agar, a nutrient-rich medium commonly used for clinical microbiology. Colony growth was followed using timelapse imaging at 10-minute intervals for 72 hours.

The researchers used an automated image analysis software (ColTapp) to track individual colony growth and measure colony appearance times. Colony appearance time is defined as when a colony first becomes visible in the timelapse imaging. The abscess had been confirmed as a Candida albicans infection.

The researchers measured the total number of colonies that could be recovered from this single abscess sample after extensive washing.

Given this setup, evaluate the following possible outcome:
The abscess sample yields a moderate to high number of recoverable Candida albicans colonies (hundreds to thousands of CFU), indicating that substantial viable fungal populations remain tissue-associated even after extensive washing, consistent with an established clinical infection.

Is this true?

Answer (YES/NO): NO